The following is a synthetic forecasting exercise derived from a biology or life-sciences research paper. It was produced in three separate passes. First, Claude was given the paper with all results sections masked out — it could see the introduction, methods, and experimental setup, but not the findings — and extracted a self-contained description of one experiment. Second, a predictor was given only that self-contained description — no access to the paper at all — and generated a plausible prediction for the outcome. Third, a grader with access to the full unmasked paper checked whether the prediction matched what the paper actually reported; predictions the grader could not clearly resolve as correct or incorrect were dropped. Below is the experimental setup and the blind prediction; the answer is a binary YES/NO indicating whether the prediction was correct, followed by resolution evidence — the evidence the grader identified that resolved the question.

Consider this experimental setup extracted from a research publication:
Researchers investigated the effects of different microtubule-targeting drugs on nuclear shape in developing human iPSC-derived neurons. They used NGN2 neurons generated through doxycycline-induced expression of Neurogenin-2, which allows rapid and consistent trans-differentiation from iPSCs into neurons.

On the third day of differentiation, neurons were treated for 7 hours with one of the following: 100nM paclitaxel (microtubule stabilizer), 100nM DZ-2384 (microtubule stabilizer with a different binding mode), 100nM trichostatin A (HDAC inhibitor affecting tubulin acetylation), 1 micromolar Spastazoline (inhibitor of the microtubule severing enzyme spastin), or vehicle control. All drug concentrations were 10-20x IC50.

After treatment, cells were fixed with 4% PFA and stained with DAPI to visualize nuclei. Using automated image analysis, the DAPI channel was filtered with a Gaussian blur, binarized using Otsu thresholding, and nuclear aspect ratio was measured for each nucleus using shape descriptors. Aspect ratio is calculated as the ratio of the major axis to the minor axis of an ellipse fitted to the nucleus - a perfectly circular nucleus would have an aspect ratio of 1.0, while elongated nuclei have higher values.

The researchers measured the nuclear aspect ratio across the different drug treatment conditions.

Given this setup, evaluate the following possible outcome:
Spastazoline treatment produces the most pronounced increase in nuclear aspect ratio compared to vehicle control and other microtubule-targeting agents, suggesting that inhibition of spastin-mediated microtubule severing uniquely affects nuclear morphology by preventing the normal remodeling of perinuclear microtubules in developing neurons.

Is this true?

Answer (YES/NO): NO